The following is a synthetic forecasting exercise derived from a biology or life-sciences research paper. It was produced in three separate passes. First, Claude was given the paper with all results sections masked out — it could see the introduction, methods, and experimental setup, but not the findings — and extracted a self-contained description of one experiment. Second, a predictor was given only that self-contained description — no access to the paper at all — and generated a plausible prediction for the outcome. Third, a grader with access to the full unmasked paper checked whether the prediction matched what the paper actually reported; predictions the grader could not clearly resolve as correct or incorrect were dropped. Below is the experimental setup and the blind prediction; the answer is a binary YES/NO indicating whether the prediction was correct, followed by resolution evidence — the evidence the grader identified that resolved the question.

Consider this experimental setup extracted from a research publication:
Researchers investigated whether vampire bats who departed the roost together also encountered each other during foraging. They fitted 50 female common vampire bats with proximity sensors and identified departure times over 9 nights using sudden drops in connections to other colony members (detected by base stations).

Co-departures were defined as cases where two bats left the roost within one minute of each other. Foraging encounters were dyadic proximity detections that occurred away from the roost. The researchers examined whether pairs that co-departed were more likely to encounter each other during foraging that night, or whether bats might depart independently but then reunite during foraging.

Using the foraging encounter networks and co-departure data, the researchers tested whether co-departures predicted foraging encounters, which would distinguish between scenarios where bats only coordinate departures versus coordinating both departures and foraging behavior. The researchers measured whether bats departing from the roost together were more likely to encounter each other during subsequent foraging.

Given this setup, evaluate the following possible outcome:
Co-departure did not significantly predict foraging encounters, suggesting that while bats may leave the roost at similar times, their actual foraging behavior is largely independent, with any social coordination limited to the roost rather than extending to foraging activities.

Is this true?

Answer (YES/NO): NO